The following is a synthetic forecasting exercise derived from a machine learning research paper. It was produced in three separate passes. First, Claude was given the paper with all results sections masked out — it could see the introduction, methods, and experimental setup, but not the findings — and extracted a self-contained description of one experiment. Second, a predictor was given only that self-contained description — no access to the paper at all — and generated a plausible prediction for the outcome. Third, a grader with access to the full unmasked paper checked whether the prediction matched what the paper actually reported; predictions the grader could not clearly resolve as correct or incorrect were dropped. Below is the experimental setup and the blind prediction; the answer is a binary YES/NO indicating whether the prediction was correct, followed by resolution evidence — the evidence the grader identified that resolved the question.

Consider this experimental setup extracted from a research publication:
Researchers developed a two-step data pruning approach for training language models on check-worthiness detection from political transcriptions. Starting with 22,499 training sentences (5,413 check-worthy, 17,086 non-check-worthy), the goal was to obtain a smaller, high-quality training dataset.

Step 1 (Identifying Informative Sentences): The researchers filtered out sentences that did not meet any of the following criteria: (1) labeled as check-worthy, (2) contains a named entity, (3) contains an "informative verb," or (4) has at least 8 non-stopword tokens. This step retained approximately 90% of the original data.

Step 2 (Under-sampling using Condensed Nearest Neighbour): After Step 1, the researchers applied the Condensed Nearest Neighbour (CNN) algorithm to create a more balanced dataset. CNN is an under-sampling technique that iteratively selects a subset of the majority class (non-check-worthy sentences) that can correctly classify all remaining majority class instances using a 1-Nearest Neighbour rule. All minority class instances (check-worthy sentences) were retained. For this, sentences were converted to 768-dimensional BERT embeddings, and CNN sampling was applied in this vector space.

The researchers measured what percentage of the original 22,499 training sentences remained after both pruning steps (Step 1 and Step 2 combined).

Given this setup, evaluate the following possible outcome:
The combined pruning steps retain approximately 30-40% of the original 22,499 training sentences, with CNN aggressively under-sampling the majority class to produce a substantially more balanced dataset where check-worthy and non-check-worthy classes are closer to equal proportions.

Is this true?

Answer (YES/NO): NO